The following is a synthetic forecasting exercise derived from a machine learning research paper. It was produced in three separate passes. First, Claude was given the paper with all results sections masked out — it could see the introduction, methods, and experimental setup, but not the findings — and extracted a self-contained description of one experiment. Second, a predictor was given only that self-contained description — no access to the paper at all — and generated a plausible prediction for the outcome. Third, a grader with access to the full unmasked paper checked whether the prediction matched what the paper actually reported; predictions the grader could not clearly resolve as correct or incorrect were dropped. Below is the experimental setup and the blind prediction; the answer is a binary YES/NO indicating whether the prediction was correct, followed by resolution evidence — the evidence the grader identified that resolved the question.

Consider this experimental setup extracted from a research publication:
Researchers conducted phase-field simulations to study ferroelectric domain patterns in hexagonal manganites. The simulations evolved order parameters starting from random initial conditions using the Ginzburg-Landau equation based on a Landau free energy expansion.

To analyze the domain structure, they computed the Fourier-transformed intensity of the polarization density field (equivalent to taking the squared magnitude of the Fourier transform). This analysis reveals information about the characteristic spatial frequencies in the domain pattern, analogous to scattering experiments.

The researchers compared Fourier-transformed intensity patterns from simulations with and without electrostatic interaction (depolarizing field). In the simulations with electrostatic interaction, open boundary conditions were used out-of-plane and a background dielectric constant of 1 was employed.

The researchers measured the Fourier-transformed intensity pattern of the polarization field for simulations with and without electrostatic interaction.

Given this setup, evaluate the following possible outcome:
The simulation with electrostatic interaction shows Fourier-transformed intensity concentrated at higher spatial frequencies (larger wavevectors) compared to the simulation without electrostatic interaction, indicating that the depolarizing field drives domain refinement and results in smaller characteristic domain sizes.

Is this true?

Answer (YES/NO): YES